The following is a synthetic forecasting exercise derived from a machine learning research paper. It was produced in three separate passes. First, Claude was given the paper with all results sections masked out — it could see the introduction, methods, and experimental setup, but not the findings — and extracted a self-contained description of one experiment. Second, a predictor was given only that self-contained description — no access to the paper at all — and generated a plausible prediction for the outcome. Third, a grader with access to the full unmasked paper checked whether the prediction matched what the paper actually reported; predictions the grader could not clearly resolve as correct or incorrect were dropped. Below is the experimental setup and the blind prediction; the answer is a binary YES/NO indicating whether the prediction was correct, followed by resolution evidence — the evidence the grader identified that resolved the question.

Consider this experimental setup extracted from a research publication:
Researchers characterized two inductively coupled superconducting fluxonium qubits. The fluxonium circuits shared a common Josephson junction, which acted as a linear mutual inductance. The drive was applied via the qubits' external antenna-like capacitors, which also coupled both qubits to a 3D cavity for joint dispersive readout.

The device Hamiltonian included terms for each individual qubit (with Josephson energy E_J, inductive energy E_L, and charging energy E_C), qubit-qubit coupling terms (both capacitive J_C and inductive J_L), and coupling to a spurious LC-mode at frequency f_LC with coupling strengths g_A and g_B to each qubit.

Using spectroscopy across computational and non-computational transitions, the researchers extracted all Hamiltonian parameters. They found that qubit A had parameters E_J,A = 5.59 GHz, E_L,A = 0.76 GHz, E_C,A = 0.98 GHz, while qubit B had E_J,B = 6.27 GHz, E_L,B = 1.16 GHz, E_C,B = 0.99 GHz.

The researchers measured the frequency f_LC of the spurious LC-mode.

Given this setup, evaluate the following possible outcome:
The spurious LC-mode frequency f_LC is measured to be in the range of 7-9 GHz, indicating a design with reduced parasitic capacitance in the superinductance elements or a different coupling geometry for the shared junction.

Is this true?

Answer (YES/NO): NO